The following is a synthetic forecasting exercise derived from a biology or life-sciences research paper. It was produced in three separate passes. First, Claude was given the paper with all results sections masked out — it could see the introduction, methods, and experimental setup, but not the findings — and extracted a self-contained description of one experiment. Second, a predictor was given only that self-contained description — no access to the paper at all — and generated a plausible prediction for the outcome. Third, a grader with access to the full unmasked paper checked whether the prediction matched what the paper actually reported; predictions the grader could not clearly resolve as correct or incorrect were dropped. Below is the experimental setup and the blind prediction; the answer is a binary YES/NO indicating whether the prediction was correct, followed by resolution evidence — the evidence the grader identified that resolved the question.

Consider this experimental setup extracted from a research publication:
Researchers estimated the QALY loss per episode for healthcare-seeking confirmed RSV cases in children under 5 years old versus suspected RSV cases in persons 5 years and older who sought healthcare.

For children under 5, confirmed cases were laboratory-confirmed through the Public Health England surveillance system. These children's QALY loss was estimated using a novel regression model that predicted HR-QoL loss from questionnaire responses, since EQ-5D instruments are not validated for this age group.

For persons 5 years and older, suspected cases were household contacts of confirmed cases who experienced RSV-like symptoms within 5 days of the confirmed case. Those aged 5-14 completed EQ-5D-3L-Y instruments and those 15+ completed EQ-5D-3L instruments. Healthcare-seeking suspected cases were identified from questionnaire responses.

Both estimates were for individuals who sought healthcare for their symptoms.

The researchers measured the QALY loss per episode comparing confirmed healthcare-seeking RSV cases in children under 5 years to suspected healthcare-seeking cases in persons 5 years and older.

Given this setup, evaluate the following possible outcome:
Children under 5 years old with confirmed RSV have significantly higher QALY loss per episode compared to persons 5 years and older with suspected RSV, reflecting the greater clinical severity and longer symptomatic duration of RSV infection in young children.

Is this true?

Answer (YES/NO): NO